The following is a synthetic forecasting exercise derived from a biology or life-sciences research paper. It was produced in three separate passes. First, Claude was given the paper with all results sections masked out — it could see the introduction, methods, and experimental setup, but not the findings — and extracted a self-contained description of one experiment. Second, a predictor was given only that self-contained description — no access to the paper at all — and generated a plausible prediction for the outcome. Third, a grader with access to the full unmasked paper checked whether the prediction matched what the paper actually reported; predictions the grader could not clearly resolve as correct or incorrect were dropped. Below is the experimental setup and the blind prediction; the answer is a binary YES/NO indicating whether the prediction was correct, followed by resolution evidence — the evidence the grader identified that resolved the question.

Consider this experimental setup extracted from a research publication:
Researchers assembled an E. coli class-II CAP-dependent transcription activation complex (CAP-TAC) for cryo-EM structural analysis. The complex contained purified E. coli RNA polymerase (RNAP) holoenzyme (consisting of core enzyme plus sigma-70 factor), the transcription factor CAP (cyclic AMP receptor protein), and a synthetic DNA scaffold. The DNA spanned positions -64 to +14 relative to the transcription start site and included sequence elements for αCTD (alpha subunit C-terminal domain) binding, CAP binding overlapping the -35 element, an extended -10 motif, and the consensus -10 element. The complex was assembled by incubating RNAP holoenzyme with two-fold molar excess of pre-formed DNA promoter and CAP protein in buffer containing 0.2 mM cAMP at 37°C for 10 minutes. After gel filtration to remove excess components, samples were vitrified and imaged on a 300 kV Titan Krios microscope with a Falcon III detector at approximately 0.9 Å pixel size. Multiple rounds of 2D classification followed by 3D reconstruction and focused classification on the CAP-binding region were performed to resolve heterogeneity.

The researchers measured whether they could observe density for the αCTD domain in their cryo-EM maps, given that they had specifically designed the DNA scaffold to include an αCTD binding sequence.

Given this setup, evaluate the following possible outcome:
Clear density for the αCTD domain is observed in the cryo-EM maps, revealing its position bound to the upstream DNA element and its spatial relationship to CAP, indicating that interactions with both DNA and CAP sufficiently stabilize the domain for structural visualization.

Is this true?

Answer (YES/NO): NO